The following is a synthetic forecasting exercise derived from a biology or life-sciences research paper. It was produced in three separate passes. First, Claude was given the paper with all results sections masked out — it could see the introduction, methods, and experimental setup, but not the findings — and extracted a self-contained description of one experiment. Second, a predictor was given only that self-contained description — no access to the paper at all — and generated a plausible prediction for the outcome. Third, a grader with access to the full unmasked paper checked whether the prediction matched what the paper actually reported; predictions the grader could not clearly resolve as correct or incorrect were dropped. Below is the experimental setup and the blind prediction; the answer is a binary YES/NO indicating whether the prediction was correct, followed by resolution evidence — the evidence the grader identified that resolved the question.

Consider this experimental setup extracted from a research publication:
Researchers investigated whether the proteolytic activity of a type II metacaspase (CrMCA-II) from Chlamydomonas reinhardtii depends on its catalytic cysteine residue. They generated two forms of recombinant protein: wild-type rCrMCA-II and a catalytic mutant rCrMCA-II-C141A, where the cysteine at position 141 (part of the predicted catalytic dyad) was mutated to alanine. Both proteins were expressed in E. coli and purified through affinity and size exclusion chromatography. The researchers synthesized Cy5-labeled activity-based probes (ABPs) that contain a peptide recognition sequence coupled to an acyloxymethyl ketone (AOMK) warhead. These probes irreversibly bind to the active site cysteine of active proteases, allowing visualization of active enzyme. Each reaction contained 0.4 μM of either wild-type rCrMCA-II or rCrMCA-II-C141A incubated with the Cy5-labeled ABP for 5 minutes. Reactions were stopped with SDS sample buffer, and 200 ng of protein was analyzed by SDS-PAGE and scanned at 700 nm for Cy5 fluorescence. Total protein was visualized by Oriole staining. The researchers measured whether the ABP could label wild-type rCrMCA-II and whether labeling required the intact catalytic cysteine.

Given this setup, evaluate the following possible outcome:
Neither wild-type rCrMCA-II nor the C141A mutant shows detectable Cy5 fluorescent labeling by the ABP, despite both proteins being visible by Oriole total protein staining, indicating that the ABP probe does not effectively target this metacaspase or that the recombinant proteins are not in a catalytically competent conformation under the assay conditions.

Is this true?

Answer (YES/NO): NO